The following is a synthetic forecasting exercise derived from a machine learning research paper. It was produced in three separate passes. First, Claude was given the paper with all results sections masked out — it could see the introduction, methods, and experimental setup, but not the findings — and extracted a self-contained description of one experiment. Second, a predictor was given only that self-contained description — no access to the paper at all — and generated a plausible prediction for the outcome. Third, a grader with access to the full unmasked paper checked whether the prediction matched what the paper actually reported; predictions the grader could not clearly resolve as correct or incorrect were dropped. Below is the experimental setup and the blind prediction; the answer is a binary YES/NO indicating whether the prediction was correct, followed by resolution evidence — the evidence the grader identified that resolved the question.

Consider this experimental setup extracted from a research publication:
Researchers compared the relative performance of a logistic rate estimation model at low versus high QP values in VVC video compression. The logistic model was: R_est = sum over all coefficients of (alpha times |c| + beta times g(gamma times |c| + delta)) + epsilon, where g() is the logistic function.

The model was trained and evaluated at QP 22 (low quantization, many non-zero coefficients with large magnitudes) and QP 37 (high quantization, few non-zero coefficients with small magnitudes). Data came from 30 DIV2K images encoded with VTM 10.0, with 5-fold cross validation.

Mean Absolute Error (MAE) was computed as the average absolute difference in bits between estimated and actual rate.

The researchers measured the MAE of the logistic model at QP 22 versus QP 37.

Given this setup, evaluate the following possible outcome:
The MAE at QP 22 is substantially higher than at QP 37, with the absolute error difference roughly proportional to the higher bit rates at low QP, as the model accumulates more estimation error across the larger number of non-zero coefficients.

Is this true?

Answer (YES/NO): YES